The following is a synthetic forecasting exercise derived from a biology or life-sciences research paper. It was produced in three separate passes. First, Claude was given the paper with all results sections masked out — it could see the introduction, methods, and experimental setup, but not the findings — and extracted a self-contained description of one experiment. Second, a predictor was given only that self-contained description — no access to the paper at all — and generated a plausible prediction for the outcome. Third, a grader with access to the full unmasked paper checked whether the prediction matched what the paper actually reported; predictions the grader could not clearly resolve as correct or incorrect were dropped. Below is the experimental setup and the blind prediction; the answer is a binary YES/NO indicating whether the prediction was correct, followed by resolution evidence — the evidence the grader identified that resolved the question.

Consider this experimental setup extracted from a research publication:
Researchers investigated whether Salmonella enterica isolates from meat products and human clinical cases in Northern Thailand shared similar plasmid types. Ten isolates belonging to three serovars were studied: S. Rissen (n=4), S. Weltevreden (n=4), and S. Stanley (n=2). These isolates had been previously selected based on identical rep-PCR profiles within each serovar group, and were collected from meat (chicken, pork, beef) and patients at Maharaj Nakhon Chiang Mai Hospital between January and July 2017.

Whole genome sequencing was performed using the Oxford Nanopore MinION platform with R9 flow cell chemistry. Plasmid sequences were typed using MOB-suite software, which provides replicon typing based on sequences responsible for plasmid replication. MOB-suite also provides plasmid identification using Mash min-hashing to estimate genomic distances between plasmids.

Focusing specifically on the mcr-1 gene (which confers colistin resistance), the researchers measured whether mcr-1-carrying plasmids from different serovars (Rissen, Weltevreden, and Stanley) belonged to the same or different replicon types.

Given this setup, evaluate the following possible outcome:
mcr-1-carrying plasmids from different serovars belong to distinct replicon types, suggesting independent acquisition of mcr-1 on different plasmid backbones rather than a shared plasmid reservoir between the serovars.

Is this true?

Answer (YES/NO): NO